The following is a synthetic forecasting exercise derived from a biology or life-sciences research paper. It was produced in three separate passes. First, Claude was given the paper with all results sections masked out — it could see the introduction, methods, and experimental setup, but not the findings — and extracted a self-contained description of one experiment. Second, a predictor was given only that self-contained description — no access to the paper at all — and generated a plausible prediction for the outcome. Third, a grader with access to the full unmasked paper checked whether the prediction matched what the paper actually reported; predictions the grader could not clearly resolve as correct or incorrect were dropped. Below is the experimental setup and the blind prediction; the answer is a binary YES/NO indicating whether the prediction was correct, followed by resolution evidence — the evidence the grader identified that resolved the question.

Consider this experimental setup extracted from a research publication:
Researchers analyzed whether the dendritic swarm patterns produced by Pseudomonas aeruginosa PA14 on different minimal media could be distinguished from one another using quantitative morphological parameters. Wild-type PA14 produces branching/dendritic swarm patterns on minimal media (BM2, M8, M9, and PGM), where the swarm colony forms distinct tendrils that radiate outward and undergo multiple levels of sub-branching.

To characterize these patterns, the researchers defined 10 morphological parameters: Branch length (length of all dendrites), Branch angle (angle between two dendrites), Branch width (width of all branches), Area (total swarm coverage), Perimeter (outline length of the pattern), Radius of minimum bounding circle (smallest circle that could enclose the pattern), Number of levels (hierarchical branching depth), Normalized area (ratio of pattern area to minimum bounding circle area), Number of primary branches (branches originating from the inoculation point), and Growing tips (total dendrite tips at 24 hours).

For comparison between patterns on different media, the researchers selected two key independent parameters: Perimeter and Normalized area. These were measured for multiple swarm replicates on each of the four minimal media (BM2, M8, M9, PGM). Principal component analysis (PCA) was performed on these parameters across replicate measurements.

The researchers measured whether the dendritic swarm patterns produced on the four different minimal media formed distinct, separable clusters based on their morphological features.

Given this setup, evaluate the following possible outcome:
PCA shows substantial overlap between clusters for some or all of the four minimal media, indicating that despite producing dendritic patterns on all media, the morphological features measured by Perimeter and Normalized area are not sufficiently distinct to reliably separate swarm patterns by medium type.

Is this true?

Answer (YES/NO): NO